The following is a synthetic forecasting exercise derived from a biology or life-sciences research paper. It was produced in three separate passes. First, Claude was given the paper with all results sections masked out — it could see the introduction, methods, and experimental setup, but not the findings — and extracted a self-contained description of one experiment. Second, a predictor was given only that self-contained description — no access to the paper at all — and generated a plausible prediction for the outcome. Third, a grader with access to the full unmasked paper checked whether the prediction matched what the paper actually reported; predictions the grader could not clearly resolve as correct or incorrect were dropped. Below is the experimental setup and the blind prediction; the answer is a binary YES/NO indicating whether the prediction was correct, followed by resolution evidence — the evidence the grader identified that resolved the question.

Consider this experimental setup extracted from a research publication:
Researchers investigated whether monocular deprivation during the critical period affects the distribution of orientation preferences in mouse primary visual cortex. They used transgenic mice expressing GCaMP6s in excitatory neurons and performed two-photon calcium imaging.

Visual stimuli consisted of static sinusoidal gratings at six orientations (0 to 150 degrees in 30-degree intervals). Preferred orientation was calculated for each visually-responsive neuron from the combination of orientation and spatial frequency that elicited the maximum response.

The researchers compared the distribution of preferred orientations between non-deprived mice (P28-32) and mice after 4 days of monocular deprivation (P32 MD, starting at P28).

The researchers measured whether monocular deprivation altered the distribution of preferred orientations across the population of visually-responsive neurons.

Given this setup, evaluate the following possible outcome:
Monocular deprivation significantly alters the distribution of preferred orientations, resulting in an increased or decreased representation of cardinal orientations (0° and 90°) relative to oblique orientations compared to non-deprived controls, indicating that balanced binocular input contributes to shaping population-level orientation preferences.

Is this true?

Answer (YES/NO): NO